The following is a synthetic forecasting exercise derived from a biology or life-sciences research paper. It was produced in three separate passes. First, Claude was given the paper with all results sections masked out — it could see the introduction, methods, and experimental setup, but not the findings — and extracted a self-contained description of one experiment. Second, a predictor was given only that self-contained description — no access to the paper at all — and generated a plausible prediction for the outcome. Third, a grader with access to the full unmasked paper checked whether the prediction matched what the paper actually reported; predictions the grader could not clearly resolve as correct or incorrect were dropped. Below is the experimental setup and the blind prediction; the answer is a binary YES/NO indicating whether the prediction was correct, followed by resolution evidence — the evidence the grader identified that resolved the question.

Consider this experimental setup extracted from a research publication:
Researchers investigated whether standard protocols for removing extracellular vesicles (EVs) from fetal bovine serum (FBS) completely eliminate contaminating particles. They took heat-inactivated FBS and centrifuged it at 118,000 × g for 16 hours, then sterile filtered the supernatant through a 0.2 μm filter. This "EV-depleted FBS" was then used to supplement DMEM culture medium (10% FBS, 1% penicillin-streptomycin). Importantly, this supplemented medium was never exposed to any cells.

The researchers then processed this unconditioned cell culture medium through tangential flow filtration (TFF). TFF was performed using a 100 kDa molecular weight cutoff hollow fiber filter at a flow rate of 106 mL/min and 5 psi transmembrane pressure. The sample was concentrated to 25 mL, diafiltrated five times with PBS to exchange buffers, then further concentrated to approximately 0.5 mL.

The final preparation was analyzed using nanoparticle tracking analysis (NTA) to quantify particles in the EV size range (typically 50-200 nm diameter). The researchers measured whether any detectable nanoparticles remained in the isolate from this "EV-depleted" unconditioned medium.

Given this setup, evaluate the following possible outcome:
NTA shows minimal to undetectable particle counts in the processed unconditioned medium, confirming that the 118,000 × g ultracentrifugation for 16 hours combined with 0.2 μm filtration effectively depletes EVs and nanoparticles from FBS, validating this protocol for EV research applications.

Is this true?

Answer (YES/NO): NO